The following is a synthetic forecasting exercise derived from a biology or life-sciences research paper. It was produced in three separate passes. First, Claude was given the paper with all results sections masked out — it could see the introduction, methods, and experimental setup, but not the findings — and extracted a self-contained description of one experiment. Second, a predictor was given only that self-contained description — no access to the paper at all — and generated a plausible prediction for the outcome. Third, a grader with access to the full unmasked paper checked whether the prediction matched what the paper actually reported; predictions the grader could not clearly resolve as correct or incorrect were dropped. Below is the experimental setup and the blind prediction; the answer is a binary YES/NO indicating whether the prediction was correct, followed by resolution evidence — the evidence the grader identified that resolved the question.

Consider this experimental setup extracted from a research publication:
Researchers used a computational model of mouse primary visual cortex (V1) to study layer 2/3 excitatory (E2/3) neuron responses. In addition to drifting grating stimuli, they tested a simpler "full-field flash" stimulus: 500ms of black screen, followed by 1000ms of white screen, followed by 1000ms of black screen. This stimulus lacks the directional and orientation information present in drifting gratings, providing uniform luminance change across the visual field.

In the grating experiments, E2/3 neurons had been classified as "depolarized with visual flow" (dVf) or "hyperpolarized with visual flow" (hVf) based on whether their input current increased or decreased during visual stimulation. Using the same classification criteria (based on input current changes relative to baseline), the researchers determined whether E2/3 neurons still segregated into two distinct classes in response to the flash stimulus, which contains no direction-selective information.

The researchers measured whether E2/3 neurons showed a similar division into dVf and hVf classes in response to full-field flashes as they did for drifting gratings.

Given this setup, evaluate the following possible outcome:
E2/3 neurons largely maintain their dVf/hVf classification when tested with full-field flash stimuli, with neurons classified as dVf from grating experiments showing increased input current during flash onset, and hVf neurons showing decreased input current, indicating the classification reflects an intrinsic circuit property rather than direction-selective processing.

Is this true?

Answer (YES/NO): NO